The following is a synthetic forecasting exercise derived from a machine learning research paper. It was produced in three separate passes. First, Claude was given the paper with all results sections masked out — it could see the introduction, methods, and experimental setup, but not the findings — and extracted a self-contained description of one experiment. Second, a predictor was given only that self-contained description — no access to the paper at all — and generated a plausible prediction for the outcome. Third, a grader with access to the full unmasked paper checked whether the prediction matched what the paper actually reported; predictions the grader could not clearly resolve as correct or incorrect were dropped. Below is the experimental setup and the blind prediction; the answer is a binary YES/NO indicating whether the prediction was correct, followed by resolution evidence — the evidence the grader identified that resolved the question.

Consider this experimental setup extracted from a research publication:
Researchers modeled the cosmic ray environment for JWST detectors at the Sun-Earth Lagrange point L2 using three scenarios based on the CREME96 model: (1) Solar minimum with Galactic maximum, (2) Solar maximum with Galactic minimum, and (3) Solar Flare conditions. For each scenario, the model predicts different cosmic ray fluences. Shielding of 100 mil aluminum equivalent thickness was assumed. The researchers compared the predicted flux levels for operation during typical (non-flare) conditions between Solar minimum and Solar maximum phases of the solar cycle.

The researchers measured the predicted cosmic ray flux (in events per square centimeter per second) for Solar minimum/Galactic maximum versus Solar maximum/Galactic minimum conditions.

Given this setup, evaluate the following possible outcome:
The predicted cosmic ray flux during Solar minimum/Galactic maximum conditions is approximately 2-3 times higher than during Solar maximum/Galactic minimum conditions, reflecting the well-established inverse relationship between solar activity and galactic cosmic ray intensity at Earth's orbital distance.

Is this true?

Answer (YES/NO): YES